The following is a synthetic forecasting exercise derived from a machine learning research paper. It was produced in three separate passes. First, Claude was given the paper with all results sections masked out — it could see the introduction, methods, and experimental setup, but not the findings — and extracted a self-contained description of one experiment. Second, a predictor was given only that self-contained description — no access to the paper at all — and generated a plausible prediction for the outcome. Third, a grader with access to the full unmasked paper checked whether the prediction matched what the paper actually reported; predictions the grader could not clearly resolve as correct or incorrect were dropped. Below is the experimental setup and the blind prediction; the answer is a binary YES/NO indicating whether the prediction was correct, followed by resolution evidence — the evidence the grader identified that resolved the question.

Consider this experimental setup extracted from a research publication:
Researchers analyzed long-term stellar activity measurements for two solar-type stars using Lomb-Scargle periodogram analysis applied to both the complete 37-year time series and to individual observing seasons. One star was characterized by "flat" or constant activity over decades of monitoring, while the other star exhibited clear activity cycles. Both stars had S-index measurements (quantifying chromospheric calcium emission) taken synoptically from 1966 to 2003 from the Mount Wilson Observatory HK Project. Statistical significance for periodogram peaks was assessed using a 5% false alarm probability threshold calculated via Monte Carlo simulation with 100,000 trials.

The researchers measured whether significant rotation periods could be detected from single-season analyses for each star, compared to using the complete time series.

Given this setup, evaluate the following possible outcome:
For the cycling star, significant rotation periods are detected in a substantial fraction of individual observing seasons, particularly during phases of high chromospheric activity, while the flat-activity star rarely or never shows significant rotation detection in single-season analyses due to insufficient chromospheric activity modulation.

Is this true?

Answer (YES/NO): NO